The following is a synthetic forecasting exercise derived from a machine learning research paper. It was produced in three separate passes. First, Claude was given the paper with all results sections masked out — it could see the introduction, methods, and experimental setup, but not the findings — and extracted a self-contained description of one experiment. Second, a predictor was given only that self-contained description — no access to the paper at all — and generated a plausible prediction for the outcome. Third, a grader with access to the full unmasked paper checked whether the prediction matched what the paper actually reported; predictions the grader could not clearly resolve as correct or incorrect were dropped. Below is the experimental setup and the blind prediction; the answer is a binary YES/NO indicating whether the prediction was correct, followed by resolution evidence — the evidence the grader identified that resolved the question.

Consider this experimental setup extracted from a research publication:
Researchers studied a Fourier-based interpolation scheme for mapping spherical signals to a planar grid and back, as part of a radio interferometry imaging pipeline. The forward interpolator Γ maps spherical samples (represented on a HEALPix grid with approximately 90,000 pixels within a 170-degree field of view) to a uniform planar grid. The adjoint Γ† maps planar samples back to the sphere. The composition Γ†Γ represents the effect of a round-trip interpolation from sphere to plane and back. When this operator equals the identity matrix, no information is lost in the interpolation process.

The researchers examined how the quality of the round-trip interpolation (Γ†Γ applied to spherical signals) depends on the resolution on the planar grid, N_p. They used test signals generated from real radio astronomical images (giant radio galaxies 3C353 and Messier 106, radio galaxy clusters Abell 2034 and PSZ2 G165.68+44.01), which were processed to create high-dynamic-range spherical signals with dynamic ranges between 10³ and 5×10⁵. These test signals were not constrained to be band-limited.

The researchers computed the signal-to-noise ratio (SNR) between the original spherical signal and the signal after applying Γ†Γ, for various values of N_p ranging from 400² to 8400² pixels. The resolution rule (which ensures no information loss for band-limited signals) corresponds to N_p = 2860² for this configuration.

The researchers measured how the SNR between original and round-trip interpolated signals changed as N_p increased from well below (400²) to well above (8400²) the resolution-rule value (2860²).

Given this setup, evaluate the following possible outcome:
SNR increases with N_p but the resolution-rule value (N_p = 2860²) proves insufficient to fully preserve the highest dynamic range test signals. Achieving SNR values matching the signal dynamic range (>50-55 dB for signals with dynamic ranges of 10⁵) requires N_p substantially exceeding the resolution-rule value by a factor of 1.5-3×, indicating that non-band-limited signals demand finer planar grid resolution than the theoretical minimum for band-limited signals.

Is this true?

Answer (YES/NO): NO